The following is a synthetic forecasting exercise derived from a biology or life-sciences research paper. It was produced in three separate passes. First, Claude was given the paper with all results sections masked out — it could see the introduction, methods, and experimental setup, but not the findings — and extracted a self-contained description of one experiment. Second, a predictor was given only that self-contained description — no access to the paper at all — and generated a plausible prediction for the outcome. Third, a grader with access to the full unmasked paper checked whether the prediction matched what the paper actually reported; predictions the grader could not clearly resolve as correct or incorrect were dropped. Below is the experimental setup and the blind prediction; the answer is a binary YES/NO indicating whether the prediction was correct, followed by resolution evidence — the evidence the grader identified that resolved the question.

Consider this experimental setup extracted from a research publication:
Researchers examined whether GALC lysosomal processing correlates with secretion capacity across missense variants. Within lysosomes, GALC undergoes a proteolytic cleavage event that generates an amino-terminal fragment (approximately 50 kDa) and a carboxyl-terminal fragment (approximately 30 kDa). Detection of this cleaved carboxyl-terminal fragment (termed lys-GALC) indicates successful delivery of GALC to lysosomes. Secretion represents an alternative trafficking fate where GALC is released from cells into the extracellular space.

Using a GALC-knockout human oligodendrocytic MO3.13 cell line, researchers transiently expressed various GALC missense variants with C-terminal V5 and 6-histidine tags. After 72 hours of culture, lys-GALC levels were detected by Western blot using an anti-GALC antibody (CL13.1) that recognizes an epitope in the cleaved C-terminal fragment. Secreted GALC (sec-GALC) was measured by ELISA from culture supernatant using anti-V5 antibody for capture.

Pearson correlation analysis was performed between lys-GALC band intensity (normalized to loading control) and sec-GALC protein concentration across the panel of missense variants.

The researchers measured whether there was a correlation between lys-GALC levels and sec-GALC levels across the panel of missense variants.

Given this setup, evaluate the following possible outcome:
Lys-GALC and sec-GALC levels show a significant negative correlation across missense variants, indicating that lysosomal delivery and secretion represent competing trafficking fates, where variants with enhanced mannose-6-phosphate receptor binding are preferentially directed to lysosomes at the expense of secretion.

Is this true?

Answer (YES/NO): NO